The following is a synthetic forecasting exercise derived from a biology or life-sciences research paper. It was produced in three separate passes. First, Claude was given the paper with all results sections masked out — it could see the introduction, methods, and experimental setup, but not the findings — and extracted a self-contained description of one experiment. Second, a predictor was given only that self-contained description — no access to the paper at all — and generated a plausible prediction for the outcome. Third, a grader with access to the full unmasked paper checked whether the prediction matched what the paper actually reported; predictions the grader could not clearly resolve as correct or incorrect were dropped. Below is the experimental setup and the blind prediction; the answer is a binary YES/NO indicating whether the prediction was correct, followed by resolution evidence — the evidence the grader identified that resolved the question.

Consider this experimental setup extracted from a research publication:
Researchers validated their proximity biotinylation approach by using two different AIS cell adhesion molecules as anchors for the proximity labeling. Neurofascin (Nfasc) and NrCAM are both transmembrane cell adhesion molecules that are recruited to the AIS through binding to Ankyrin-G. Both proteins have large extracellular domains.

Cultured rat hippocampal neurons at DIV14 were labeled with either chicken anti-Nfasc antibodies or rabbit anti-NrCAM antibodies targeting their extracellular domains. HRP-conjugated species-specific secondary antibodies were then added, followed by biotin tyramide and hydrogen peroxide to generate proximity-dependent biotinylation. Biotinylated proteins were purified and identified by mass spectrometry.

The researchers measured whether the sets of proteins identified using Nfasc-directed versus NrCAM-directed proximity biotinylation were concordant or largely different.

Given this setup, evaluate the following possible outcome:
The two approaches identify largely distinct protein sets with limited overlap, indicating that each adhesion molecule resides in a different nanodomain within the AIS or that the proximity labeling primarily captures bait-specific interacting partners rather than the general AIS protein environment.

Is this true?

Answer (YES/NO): NO